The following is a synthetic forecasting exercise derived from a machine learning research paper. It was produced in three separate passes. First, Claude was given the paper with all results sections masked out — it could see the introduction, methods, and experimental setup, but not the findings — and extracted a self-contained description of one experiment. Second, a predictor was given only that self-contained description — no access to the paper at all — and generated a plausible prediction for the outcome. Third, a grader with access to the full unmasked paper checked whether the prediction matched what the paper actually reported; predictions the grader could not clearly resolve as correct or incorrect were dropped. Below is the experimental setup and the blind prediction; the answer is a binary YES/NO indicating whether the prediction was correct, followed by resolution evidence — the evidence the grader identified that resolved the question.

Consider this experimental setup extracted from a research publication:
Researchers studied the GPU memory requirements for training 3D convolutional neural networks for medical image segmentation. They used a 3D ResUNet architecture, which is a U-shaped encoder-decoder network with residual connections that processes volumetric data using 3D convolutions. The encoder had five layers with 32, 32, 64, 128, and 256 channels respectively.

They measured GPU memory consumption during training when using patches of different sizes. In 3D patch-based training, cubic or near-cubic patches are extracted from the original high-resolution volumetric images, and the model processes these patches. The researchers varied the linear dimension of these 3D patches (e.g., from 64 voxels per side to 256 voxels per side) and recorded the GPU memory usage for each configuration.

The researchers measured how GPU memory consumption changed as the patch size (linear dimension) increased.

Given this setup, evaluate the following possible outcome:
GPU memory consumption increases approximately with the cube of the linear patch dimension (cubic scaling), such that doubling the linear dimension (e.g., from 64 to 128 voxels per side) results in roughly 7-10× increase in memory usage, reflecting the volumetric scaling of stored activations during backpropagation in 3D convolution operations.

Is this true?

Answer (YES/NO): YES